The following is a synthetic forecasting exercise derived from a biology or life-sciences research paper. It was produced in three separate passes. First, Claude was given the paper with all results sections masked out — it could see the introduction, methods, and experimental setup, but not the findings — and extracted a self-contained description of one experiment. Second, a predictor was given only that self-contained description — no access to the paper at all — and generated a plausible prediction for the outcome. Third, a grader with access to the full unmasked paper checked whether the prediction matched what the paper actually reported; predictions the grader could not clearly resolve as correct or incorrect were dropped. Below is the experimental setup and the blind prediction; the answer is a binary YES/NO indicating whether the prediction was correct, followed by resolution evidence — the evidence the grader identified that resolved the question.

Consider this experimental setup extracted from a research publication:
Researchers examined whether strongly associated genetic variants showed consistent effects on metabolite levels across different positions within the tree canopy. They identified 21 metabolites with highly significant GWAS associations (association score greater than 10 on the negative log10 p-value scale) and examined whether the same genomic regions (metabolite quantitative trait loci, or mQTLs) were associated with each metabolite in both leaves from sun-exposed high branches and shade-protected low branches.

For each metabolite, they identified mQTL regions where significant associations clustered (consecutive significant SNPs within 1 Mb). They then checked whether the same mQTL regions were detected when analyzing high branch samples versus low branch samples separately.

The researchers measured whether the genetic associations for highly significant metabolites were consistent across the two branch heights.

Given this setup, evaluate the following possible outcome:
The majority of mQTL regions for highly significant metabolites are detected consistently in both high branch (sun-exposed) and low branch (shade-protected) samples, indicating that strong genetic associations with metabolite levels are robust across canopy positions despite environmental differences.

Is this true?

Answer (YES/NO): YES